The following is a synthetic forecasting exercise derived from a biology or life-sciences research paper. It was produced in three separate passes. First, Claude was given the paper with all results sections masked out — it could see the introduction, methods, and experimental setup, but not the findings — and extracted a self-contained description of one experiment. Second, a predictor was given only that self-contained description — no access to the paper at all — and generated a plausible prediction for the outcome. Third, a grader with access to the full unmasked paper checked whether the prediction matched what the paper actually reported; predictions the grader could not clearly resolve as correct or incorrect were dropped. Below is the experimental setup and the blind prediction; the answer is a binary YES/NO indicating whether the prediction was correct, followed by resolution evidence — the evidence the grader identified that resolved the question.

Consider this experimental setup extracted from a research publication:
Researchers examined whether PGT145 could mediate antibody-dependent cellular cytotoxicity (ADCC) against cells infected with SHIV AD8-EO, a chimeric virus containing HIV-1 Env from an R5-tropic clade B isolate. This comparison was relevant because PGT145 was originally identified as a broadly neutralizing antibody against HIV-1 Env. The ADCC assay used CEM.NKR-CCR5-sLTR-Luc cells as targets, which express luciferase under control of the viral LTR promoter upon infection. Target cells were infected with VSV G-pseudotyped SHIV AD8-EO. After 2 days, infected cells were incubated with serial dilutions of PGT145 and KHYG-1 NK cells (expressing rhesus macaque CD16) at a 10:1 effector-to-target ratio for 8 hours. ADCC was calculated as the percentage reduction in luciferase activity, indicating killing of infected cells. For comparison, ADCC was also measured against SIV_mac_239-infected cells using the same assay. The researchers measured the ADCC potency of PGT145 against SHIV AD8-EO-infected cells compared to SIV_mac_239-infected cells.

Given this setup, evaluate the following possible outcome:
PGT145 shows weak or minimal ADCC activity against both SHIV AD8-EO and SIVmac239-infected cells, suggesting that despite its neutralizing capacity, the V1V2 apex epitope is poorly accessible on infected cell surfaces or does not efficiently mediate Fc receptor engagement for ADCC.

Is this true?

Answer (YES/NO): NO